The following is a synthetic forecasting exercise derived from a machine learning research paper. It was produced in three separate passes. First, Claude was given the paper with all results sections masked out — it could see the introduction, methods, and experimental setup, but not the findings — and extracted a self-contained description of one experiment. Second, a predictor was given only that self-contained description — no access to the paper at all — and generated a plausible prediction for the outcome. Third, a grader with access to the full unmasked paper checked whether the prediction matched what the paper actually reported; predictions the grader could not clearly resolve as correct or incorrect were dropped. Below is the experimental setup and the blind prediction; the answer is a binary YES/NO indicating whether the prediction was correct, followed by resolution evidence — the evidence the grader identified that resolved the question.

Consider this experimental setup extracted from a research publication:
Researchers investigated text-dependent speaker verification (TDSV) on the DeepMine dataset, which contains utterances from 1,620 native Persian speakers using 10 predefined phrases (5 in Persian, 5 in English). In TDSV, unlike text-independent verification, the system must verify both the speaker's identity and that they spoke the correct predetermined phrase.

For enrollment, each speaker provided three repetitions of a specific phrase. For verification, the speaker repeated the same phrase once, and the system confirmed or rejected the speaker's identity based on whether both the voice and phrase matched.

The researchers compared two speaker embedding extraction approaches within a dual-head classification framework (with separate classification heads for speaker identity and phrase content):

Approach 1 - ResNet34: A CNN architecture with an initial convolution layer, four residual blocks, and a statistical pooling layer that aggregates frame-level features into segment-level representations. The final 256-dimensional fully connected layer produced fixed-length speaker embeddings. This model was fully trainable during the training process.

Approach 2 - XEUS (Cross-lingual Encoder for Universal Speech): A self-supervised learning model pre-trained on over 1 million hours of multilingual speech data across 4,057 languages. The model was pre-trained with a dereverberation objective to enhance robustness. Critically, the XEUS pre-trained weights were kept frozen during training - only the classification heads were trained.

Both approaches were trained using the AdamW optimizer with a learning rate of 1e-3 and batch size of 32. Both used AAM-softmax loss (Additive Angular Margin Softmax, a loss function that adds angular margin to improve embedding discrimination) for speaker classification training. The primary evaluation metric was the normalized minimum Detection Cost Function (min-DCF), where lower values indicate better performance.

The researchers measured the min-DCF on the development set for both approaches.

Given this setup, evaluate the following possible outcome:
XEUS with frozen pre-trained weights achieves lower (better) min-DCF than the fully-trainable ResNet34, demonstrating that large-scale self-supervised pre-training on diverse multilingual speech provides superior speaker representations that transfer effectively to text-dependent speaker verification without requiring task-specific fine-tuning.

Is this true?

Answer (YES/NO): YES